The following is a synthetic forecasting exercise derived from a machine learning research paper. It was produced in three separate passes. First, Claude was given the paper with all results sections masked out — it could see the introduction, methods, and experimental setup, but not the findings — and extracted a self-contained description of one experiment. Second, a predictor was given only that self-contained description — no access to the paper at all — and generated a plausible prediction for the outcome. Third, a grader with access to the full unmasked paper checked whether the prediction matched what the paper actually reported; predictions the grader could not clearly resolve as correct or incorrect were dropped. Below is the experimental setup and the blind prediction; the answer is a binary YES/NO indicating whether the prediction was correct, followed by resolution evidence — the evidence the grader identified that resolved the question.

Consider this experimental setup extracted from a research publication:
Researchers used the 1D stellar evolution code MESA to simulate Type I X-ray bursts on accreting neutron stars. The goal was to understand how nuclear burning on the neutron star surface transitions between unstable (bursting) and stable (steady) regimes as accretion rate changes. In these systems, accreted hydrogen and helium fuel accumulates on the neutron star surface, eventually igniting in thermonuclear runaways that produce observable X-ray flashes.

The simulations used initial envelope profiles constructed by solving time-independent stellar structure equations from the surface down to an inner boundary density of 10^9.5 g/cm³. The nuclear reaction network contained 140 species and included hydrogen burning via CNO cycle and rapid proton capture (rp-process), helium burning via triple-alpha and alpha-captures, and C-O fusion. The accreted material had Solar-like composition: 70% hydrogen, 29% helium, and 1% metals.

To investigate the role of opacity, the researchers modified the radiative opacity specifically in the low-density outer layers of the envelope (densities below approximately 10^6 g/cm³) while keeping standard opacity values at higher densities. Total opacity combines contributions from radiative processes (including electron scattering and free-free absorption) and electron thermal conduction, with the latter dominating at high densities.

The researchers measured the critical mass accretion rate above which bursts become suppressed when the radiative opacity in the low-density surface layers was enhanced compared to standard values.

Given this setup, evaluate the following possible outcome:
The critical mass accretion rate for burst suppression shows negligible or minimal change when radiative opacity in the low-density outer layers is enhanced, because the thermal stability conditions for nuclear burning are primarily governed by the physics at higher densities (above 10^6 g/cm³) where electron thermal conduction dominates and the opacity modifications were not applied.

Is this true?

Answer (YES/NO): NO